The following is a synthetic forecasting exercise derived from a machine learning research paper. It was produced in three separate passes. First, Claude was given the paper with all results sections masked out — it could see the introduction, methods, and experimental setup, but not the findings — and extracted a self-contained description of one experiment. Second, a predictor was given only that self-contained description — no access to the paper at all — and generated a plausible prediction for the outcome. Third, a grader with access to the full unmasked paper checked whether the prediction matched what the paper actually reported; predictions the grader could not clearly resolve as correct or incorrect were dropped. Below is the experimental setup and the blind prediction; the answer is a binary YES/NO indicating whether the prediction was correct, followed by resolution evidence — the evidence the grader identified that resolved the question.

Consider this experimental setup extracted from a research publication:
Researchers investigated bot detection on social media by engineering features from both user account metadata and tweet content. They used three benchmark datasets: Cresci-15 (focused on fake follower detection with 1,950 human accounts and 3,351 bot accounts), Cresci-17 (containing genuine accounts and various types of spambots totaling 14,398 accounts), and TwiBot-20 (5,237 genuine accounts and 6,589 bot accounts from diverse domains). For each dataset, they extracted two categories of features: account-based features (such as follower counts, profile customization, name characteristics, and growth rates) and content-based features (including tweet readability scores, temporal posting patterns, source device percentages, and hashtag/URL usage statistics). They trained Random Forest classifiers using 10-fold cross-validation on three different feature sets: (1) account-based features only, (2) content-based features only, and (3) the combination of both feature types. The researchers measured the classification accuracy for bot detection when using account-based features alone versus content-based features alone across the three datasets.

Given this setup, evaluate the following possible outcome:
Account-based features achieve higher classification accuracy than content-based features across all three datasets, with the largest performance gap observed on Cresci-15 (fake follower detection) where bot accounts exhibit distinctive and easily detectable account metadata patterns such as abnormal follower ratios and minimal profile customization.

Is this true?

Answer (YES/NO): NO